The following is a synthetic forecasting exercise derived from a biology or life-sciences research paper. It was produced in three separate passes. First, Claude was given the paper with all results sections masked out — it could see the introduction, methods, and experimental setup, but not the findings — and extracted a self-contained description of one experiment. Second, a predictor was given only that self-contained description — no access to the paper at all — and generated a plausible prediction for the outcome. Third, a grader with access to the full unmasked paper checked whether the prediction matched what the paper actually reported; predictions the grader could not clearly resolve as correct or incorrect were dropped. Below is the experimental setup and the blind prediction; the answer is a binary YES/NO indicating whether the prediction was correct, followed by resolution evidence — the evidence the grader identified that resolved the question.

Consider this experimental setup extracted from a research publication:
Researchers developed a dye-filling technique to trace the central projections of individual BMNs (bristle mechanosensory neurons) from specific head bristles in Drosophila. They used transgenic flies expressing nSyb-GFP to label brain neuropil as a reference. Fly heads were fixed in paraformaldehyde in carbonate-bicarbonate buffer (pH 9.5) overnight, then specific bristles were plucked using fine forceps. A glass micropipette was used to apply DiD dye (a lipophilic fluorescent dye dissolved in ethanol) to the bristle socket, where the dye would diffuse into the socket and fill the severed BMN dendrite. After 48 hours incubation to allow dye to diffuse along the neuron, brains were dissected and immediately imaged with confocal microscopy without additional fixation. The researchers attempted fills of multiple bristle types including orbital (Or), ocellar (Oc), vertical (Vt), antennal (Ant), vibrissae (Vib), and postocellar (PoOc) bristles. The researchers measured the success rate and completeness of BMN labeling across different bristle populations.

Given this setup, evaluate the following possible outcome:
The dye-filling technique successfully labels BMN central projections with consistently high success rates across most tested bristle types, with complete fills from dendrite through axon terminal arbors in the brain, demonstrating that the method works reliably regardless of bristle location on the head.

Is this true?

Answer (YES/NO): NO